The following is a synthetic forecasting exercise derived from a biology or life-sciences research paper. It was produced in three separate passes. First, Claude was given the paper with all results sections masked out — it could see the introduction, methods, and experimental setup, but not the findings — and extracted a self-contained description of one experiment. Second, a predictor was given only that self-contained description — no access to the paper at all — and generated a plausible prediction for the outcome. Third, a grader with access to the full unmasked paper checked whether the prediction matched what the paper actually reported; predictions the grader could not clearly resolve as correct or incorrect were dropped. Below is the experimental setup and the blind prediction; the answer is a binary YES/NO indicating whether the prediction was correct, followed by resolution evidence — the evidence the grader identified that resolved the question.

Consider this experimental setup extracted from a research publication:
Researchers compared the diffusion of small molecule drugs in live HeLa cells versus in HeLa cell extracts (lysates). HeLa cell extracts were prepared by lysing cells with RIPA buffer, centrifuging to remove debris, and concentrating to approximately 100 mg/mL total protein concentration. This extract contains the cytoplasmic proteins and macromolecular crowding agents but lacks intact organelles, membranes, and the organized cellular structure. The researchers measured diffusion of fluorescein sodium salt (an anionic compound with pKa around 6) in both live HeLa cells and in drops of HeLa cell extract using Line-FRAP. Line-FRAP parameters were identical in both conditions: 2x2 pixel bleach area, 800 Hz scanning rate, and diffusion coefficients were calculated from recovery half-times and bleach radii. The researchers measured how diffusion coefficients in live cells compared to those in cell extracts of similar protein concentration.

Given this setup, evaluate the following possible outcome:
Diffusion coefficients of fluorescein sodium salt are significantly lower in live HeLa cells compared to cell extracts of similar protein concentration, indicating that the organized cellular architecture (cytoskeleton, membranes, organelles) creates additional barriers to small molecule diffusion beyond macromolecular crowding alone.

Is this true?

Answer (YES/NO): NO